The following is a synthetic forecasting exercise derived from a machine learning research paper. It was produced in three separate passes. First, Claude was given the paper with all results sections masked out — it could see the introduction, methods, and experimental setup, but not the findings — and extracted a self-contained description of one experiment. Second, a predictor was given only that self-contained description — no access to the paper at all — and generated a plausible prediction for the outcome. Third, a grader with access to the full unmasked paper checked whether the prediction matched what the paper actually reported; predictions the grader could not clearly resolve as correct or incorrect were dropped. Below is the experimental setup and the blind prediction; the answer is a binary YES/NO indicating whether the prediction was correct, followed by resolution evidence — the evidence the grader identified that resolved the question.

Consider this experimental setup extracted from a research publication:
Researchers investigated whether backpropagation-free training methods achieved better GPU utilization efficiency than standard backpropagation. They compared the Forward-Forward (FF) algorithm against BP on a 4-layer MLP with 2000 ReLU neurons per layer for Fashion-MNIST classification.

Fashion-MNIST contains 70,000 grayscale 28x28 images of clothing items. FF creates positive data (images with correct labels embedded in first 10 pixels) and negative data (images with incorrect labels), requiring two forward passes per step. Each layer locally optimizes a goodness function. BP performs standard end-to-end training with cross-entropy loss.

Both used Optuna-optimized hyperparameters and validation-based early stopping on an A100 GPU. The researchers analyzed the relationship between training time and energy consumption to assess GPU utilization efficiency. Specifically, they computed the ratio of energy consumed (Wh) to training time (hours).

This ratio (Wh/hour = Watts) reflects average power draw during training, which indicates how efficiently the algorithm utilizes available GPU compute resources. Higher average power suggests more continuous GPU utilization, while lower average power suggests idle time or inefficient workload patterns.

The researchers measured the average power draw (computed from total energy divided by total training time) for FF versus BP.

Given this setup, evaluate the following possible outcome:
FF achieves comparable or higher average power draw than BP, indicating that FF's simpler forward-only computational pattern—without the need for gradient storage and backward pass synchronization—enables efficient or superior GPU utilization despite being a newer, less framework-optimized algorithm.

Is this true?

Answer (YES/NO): NO